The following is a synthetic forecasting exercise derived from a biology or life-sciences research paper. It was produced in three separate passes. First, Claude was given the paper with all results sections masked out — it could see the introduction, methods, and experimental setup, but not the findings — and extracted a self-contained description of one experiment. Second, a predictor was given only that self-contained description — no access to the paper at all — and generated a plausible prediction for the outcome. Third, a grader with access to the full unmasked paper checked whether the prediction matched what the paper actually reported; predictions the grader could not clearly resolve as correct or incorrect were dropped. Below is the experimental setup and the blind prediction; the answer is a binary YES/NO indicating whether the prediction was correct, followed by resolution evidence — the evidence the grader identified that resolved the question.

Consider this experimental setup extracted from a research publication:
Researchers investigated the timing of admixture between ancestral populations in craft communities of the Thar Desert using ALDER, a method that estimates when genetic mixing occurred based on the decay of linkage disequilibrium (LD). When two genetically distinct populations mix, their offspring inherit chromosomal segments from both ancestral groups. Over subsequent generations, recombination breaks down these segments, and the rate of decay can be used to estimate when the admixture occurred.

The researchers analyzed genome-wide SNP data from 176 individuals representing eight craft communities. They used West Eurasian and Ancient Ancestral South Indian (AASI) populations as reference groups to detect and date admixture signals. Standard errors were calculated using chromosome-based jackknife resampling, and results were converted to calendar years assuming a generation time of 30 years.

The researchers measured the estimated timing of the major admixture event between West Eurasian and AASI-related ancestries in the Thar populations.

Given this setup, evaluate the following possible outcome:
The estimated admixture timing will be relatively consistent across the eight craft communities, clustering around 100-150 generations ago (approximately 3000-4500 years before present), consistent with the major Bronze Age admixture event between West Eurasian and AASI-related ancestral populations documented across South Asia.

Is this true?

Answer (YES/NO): NO